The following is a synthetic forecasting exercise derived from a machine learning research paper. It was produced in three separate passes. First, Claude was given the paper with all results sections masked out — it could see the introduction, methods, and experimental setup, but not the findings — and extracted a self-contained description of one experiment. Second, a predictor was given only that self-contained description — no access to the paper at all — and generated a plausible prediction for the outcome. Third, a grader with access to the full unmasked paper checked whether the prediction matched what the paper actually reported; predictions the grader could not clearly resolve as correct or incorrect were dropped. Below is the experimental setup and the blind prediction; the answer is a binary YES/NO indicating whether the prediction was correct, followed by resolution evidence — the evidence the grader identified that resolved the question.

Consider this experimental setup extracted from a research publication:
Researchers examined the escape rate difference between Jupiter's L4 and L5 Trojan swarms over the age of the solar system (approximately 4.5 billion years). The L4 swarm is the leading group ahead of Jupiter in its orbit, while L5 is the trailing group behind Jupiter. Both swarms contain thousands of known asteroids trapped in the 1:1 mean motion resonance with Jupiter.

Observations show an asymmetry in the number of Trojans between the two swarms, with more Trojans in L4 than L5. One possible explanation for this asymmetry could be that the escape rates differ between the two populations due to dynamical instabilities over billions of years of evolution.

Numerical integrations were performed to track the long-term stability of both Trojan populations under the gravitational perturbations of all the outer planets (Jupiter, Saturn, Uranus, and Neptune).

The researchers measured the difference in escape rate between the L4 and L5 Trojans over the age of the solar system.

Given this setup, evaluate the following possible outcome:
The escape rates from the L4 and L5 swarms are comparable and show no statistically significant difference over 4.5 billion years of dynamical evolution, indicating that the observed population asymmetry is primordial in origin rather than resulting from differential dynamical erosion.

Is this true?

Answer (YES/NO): YES